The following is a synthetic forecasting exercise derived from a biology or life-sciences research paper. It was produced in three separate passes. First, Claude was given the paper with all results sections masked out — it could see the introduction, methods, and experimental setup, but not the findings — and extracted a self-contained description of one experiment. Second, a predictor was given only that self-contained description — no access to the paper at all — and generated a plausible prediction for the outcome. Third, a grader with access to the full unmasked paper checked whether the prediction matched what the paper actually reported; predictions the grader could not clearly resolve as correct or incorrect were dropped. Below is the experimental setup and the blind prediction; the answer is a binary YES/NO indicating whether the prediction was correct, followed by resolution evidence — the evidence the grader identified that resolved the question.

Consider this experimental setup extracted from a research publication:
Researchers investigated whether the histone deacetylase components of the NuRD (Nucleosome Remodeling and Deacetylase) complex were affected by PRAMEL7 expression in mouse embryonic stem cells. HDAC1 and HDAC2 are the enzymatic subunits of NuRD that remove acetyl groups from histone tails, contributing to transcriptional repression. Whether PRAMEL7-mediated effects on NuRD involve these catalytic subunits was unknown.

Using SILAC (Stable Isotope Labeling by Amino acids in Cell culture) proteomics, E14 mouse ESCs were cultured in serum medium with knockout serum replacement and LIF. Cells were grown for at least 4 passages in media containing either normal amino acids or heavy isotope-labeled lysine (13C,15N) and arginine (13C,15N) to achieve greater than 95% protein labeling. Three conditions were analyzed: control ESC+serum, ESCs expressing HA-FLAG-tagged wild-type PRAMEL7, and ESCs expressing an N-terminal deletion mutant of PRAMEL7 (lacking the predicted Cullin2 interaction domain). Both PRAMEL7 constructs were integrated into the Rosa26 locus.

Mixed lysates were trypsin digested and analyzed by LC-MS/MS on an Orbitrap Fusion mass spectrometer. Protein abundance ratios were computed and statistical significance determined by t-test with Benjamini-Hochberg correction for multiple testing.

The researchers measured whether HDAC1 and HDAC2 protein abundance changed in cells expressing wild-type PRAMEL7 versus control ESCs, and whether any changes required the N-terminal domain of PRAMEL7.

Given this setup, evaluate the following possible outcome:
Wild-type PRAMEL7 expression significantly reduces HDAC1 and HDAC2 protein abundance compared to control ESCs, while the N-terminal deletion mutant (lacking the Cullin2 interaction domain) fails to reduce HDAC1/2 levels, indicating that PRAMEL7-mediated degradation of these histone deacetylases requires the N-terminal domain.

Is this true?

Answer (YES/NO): NO